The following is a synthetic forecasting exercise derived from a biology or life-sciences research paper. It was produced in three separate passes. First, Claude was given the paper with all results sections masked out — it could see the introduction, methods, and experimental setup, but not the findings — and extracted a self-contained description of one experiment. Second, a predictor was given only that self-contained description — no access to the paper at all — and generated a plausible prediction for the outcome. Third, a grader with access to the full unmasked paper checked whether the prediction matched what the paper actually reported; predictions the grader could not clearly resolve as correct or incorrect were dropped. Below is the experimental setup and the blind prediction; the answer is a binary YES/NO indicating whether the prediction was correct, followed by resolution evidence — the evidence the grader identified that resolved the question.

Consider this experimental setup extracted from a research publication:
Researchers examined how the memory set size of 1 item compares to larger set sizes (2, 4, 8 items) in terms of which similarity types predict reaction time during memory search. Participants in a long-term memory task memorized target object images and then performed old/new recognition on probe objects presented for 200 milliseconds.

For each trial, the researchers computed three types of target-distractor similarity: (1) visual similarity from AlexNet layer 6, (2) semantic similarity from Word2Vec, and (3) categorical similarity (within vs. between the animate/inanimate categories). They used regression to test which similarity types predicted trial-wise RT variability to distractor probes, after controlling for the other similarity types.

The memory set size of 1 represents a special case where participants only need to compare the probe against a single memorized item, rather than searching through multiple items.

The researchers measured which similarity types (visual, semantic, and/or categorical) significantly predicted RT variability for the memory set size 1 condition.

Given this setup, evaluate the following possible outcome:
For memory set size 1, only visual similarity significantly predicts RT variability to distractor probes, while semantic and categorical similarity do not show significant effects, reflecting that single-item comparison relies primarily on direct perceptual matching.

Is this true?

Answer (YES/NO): YES